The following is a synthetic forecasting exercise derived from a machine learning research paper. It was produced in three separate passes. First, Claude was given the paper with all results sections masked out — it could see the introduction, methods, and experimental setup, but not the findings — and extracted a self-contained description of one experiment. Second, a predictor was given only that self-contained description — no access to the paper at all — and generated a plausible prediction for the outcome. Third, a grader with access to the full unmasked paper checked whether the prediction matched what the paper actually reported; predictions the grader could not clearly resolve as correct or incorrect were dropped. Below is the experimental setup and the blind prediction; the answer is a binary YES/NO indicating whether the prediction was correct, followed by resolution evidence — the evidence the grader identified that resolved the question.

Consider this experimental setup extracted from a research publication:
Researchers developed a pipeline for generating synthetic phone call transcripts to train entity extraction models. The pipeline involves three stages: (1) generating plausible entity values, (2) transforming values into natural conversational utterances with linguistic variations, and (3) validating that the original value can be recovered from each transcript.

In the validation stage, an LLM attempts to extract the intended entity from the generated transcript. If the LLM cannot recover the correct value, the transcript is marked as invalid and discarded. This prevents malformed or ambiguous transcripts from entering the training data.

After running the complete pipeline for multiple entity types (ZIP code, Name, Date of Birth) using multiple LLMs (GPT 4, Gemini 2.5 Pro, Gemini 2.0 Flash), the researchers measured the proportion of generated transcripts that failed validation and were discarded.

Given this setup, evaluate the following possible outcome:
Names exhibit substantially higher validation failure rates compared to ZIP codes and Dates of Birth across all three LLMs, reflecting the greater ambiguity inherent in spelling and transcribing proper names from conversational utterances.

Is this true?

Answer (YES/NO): NO